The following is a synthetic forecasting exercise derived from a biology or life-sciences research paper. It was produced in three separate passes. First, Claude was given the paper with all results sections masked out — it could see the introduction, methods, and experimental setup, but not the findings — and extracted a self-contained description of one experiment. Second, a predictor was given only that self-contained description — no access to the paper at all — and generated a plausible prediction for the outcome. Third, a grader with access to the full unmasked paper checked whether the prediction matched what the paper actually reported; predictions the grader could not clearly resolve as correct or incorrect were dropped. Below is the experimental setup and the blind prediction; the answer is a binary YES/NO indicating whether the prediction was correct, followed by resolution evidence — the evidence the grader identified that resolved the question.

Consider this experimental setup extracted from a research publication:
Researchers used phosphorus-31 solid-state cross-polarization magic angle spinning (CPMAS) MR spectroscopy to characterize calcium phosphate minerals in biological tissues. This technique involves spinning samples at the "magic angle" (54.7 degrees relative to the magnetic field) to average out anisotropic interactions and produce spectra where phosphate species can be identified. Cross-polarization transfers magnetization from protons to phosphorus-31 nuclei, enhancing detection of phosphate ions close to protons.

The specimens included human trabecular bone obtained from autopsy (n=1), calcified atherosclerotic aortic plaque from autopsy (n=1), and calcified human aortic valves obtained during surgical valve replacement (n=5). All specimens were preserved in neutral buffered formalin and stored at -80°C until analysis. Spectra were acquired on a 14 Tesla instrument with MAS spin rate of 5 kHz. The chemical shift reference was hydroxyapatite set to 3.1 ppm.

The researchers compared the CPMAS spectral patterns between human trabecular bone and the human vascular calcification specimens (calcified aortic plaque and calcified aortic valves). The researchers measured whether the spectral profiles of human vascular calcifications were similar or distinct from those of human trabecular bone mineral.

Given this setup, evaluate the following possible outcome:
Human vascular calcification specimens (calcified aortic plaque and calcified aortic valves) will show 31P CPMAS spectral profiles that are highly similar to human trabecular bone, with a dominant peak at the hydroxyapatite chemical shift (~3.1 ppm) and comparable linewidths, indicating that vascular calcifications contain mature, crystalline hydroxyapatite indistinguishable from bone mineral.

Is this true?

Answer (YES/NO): YES